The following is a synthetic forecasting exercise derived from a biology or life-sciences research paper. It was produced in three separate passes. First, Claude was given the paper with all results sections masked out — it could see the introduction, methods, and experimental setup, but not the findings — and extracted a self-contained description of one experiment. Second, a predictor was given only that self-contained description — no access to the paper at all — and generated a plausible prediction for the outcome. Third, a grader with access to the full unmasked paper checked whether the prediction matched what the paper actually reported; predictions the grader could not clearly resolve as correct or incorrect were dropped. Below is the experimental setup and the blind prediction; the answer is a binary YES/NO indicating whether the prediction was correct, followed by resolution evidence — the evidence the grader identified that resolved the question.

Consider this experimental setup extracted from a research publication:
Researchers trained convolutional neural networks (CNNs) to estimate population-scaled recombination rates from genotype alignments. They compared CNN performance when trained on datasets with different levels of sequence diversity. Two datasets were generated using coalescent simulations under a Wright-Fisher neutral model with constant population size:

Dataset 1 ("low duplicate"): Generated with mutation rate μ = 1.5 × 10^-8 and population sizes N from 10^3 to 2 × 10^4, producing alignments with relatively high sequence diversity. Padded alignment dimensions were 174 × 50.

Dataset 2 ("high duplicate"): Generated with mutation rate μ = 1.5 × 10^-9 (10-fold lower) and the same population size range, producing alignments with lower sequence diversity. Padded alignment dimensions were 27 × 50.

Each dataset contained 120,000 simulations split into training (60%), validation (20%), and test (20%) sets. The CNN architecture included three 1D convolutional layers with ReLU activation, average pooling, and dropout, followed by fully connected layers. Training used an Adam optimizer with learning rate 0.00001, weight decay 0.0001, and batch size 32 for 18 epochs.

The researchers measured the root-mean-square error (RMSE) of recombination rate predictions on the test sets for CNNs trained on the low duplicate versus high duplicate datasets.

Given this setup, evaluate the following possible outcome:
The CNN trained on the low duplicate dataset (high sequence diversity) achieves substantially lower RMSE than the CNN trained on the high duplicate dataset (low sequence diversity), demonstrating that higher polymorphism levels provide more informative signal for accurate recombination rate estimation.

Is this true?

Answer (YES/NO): YES